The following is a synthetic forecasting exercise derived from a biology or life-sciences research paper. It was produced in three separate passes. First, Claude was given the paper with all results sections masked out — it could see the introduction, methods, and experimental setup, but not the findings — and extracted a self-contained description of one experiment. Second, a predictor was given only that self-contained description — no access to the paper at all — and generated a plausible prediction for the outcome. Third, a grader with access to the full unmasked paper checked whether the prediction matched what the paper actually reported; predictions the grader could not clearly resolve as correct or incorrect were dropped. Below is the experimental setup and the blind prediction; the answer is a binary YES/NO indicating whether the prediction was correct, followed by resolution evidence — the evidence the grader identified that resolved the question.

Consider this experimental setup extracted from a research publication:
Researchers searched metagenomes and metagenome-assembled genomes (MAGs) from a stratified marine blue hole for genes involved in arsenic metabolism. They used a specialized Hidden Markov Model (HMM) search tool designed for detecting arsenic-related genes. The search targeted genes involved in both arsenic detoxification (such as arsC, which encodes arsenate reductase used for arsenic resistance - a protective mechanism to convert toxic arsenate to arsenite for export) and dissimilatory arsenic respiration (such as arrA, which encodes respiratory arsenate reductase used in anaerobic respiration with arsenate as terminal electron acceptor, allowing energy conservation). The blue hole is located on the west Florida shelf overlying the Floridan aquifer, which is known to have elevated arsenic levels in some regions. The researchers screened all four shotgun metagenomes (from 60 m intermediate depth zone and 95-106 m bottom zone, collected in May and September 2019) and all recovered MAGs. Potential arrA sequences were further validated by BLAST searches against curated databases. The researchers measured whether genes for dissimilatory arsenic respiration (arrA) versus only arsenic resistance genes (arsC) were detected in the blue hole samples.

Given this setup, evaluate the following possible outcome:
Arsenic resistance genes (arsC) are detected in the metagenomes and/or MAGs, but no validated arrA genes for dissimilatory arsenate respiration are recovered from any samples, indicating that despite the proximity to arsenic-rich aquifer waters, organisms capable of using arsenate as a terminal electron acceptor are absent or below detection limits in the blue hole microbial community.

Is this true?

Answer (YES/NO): NO